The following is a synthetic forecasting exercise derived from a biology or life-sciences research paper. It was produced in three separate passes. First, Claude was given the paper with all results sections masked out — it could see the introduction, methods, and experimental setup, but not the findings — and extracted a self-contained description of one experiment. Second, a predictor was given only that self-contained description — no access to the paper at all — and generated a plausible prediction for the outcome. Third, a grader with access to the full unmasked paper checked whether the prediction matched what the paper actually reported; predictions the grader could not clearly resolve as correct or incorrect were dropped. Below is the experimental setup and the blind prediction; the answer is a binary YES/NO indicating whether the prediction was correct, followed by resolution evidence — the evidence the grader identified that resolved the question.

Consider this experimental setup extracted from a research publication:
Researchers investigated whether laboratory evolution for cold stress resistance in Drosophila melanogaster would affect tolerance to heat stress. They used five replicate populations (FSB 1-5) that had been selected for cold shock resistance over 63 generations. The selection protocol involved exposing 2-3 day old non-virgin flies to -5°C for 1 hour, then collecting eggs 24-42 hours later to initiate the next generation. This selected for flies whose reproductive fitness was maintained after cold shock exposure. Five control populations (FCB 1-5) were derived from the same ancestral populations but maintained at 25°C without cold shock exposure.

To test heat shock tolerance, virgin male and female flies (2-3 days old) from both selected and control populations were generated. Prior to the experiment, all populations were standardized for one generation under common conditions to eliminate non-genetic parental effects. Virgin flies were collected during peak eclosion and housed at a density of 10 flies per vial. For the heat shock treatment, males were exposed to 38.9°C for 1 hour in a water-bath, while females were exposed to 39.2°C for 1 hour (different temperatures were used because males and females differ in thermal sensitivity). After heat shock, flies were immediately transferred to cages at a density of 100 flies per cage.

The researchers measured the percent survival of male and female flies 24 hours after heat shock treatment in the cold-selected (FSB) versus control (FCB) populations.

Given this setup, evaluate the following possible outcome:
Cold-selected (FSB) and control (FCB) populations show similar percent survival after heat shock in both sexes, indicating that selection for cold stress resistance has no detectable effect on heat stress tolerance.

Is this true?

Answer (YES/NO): NO